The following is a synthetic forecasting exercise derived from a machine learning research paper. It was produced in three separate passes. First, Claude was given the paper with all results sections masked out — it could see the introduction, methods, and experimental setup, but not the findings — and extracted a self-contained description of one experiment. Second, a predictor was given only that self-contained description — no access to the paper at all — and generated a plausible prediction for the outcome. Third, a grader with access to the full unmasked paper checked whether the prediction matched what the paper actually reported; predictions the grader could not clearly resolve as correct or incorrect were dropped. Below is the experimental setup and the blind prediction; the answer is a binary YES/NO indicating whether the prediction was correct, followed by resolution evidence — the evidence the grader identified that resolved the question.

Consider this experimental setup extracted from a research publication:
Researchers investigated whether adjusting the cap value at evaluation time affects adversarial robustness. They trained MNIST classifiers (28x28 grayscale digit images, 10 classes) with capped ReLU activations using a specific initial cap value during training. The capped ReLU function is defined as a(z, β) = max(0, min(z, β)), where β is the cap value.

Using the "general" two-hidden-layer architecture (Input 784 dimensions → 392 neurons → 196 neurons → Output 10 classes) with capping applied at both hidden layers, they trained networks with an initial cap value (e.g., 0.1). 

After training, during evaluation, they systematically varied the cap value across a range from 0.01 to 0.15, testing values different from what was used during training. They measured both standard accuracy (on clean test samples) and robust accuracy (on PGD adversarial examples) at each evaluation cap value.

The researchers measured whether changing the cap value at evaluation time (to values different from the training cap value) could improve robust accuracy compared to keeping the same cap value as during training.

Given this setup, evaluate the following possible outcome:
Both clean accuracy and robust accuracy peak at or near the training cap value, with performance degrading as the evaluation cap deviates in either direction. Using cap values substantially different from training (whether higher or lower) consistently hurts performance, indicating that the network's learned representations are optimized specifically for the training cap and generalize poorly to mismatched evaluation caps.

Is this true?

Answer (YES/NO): NO